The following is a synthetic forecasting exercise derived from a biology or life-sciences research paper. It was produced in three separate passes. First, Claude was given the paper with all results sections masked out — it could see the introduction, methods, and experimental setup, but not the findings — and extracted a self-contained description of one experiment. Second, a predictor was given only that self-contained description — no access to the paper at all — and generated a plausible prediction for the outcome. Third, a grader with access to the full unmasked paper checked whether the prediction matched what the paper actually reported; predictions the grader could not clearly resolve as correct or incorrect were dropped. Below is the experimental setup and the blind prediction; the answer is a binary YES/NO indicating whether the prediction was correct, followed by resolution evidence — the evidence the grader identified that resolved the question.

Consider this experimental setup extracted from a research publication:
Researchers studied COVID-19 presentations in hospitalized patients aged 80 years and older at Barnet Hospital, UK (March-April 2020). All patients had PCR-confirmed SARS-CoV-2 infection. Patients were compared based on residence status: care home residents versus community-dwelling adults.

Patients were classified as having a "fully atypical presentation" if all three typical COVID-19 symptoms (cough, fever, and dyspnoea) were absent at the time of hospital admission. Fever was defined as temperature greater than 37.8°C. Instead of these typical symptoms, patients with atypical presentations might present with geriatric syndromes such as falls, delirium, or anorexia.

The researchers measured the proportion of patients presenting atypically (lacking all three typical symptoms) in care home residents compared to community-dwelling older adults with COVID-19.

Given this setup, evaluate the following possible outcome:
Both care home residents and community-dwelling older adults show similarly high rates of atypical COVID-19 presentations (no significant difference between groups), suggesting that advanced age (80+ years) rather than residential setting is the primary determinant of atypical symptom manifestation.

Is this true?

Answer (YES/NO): NO